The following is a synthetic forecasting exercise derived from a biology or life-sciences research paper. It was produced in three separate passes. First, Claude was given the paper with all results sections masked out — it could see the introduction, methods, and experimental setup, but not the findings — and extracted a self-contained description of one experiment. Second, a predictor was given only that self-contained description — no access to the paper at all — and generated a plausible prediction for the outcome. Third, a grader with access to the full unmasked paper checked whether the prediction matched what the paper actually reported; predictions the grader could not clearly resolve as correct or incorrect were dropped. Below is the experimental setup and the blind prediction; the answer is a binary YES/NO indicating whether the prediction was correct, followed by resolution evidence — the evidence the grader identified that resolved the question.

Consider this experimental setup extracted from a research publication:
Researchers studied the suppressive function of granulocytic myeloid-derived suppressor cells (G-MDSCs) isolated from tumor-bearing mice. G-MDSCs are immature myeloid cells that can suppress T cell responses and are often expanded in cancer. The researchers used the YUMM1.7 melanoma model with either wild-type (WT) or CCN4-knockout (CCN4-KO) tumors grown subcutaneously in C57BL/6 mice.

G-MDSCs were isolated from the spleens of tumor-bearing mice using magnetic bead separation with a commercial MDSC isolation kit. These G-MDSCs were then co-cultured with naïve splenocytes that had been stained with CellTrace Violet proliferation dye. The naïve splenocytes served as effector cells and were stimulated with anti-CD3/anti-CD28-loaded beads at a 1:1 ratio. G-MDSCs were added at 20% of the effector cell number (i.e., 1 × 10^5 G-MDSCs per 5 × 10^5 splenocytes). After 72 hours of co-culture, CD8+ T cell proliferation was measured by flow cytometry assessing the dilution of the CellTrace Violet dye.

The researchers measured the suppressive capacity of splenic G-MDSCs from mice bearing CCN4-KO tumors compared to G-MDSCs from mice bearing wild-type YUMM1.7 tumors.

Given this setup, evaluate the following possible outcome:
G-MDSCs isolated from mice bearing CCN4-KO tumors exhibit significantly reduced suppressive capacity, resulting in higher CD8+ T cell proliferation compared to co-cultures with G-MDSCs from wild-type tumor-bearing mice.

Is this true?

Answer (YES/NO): YES